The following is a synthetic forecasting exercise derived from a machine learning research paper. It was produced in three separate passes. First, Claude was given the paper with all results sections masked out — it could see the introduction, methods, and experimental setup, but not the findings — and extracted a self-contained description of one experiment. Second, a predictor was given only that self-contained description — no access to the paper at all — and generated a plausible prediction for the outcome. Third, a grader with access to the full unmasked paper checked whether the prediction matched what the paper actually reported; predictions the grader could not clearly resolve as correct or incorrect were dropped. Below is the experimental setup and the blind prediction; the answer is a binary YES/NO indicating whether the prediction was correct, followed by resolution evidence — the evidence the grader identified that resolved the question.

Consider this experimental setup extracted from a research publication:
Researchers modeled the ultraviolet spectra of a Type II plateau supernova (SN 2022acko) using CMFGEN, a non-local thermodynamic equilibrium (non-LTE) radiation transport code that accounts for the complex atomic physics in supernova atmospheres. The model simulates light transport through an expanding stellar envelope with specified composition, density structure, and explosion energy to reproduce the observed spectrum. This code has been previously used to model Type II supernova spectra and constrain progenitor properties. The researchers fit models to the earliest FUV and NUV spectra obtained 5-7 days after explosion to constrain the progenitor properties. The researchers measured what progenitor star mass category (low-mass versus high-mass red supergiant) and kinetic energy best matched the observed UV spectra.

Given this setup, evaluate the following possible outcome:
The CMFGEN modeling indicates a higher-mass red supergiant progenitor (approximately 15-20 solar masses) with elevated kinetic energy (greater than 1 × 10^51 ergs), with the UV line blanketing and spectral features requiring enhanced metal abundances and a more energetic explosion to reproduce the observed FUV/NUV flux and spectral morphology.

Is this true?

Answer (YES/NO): NO